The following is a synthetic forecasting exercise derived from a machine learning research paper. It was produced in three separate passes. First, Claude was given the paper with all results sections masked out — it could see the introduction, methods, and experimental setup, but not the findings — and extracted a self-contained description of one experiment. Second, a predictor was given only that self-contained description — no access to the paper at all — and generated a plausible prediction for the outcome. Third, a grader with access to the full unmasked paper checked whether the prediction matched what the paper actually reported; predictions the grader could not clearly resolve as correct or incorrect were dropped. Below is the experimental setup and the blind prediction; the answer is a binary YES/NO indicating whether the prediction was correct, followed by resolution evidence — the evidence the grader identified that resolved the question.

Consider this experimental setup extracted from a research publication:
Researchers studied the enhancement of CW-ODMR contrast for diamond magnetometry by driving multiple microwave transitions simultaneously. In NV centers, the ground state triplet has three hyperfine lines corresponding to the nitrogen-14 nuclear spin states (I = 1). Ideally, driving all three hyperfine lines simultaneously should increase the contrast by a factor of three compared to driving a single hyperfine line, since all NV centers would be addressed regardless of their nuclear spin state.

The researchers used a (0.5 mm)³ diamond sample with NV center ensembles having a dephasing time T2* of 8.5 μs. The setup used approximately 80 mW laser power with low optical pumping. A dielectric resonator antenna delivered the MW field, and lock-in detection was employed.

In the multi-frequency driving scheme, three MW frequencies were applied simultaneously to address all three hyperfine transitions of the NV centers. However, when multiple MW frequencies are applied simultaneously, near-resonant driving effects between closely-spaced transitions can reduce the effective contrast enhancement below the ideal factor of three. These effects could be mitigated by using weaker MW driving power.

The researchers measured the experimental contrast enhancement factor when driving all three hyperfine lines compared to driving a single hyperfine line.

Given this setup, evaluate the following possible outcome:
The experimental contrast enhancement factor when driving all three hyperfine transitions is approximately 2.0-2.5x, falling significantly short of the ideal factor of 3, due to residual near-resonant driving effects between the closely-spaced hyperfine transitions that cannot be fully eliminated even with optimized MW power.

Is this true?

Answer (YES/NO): NO